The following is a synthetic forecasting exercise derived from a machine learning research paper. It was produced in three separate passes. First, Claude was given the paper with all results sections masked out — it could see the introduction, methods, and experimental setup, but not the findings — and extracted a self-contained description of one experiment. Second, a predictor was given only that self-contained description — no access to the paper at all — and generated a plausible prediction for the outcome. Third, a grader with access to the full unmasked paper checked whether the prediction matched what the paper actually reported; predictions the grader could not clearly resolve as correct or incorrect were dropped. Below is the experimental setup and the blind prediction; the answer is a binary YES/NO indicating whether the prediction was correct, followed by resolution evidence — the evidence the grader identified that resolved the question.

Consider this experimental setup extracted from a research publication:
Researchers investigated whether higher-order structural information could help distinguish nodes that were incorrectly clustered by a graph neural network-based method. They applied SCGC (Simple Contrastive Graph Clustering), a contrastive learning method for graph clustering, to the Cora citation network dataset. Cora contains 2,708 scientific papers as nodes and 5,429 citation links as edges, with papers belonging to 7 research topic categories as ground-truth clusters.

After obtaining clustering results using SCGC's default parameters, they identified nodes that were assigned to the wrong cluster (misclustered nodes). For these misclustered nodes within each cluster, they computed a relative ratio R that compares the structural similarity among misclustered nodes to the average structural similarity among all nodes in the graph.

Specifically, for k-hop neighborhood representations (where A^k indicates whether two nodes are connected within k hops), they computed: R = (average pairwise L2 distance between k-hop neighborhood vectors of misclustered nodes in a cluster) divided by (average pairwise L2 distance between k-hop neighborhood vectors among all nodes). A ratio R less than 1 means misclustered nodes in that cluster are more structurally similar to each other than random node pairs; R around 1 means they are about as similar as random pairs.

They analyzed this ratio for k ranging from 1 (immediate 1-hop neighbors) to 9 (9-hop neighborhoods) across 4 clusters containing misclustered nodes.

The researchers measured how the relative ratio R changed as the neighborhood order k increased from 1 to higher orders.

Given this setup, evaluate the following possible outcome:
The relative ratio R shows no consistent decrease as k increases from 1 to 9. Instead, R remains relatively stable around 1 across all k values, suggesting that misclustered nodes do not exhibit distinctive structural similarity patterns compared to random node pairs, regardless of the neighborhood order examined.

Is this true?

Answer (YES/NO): NO